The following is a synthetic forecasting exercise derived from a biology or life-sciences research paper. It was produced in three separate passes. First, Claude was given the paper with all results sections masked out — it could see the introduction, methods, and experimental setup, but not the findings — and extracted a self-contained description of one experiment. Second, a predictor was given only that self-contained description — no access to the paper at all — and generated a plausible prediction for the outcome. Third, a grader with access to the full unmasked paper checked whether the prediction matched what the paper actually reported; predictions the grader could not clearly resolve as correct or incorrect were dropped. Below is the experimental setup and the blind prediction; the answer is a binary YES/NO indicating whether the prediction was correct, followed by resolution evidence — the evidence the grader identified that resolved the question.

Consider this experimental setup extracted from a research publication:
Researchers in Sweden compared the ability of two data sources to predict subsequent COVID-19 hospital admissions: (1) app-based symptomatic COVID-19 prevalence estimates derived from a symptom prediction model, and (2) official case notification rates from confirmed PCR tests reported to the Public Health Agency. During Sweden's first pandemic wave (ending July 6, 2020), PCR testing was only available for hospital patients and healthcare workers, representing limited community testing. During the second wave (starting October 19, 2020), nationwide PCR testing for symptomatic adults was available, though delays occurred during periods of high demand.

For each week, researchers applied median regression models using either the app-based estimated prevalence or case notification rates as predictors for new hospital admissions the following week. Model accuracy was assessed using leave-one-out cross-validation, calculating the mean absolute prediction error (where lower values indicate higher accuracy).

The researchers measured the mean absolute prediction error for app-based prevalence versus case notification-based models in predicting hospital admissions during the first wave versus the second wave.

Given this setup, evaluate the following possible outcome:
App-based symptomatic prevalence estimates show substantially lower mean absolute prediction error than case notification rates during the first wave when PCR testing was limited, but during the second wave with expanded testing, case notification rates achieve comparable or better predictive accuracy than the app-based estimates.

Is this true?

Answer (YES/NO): YES